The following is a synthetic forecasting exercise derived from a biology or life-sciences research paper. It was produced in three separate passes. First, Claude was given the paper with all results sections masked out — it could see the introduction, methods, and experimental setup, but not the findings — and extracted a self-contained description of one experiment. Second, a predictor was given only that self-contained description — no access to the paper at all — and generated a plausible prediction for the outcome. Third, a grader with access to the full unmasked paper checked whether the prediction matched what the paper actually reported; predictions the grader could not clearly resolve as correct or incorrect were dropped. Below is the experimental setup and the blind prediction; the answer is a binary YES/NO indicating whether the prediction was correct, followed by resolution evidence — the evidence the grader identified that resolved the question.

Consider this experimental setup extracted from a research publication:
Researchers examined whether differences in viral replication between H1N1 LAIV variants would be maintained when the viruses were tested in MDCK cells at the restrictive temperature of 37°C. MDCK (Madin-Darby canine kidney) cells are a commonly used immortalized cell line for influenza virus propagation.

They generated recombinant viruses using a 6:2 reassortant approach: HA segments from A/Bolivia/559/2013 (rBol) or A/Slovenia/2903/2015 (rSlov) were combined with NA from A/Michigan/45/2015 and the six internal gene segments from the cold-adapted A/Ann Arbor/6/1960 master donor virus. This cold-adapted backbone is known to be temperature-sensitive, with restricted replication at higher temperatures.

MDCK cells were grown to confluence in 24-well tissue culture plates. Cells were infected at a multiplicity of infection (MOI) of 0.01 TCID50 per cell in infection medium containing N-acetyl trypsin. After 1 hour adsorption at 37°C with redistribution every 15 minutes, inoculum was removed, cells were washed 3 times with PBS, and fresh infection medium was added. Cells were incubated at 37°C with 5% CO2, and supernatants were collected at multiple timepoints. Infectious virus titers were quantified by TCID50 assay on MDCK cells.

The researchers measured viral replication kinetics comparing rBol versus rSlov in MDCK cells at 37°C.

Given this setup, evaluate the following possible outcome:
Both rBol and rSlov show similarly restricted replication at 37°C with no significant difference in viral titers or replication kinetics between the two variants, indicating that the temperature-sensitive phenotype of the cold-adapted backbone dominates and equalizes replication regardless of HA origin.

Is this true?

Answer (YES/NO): NO